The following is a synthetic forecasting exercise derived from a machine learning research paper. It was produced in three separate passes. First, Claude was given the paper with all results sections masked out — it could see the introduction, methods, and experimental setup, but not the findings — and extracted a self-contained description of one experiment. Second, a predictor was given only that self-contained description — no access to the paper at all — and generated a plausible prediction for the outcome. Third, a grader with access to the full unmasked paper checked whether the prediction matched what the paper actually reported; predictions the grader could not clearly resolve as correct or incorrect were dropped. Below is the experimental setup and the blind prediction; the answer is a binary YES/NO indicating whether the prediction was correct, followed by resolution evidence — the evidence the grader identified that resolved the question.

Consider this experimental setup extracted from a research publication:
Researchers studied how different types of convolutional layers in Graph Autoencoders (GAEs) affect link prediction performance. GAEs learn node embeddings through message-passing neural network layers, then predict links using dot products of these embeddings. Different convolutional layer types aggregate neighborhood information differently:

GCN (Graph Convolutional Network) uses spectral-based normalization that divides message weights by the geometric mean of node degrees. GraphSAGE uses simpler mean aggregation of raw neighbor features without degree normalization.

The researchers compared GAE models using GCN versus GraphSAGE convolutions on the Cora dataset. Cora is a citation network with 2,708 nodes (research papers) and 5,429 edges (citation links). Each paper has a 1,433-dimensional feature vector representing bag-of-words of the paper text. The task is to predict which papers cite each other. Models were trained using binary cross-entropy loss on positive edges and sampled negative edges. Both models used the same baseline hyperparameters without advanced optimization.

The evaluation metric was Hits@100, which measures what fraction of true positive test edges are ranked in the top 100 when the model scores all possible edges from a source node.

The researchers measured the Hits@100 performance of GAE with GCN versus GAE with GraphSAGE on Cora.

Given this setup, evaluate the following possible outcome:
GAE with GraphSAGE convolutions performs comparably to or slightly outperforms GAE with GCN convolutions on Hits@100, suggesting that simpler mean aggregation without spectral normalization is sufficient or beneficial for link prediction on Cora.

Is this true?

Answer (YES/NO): NO